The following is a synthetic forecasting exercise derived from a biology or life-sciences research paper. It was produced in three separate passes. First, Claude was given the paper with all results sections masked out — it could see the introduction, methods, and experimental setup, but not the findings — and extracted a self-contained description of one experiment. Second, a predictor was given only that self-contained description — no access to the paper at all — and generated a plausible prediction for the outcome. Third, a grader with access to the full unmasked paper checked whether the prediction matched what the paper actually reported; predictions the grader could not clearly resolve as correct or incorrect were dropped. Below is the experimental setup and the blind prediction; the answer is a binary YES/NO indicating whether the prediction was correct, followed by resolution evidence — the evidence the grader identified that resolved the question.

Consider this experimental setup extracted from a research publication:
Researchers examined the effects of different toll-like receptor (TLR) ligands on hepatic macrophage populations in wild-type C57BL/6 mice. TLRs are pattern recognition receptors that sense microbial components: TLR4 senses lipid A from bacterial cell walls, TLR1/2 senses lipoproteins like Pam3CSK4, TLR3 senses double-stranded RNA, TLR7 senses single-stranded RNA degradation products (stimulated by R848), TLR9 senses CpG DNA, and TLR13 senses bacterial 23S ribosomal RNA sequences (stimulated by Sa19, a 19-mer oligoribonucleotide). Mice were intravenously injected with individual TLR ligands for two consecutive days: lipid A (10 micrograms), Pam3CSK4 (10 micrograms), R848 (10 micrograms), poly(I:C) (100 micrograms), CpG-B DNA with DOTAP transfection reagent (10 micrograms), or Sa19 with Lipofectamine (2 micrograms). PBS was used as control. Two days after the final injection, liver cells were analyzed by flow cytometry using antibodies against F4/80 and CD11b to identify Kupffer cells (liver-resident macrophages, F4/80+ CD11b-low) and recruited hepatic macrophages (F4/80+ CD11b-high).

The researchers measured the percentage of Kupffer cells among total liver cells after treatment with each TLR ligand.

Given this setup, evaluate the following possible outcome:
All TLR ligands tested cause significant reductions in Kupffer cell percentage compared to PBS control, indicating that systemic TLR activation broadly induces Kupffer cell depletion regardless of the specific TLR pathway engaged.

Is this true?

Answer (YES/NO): NO